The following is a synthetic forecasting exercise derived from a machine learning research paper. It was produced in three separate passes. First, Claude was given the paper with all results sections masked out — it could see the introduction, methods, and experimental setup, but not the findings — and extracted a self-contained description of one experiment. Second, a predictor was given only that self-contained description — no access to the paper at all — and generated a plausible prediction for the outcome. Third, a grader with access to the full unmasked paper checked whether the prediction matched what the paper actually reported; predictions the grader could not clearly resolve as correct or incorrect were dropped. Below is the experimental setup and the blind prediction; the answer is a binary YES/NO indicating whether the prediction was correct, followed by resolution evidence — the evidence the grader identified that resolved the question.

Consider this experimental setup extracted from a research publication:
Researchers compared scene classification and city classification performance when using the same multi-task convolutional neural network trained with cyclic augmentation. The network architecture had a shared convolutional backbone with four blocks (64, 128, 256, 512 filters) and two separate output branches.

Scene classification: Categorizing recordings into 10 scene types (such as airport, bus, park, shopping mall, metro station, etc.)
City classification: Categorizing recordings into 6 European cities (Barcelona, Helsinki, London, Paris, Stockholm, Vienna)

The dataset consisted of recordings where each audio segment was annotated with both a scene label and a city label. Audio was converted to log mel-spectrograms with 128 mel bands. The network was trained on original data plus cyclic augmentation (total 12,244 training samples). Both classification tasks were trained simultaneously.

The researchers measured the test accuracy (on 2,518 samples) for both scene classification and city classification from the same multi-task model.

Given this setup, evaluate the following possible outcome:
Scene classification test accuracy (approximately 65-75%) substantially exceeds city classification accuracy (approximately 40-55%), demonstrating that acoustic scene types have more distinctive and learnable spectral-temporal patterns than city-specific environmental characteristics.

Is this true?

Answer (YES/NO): NO